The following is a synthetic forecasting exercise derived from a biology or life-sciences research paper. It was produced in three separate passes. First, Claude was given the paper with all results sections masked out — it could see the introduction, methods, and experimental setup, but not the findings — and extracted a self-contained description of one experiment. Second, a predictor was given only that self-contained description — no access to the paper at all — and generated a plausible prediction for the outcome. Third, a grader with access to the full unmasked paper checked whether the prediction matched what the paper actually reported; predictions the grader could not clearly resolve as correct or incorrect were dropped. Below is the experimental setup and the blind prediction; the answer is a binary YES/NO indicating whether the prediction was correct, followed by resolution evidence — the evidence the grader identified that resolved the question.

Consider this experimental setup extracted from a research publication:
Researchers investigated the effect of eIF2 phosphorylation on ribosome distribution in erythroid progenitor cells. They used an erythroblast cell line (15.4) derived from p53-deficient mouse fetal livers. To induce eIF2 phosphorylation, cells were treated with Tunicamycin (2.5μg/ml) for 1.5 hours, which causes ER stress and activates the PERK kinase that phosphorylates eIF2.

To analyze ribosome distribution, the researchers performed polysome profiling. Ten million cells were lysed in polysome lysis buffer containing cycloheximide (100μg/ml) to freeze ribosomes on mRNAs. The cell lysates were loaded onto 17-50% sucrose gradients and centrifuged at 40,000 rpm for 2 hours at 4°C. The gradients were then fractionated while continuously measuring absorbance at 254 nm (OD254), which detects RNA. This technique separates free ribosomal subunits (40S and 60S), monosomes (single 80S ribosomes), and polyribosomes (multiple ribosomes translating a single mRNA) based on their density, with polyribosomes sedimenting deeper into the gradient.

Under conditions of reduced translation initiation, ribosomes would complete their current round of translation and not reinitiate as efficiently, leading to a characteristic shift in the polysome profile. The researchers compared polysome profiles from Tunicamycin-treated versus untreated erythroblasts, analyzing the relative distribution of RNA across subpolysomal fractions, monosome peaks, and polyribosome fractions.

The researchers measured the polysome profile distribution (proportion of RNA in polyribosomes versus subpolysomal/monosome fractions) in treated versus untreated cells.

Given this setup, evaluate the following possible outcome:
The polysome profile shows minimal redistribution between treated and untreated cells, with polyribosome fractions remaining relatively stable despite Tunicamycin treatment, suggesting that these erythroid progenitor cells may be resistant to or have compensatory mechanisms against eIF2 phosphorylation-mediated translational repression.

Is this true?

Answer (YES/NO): NO